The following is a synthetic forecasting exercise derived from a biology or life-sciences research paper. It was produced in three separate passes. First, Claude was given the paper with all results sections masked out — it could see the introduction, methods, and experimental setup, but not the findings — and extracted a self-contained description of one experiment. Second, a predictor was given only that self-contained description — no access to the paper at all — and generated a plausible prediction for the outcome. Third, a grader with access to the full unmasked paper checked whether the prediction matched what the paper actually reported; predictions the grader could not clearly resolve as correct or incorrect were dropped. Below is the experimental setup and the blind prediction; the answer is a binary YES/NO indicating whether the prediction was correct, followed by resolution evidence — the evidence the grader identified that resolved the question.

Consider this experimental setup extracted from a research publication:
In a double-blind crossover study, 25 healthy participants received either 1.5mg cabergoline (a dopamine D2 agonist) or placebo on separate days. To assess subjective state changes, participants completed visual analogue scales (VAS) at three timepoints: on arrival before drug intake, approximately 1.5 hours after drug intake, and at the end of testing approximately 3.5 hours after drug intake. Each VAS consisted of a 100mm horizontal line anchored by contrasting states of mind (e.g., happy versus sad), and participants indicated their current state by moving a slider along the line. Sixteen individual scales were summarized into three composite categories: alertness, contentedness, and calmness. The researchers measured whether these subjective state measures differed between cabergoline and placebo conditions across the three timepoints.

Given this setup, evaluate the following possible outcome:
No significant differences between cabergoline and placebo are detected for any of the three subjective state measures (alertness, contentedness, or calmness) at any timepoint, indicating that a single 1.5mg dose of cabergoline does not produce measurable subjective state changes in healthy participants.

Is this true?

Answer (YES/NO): NO